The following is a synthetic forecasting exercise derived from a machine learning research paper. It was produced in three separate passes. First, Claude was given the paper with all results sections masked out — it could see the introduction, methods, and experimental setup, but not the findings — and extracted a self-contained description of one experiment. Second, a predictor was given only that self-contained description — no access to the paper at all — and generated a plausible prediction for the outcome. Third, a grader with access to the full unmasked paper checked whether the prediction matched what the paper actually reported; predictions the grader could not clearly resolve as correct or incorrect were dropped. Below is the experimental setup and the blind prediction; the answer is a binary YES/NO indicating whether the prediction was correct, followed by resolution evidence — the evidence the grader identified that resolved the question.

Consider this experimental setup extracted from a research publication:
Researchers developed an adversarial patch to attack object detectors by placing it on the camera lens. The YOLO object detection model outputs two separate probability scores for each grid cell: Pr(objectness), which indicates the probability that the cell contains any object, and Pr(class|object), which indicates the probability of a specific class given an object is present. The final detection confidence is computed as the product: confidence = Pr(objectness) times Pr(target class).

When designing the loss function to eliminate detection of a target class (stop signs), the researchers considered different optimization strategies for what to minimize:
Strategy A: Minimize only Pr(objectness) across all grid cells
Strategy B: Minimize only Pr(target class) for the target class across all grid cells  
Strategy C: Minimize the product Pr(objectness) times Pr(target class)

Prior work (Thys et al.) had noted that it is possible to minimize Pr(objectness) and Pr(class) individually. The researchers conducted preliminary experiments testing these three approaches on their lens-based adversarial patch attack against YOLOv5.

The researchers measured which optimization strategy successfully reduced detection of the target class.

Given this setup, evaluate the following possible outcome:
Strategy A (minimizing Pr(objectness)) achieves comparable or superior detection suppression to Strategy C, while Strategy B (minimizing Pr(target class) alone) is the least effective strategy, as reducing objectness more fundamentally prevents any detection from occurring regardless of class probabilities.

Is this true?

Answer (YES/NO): NO